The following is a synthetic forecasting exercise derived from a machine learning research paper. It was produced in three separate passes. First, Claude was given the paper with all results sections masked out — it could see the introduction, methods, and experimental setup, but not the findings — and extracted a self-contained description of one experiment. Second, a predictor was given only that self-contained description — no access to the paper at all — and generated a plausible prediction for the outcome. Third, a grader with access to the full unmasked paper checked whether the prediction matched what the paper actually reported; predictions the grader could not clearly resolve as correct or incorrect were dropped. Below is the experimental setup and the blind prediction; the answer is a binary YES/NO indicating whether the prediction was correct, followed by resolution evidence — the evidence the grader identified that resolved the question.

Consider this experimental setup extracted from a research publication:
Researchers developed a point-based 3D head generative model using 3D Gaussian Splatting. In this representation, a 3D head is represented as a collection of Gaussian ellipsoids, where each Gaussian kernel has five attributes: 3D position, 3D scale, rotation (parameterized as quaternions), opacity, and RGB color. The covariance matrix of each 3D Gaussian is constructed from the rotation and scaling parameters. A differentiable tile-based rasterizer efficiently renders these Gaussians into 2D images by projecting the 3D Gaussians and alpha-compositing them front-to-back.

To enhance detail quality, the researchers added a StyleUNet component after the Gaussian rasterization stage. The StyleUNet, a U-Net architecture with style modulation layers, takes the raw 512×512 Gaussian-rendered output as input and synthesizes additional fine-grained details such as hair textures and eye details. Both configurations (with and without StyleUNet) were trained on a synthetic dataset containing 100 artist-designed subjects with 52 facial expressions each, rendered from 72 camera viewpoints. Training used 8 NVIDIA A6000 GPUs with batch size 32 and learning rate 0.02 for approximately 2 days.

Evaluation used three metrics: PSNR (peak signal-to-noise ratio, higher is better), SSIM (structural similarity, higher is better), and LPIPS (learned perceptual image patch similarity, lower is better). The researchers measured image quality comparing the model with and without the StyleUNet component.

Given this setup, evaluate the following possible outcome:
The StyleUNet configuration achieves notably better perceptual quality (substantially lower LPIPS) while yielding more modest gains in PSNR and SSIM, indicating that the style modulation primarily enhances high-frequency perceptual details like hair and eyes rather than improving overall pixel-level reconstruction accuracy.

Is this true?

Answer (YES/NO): NO